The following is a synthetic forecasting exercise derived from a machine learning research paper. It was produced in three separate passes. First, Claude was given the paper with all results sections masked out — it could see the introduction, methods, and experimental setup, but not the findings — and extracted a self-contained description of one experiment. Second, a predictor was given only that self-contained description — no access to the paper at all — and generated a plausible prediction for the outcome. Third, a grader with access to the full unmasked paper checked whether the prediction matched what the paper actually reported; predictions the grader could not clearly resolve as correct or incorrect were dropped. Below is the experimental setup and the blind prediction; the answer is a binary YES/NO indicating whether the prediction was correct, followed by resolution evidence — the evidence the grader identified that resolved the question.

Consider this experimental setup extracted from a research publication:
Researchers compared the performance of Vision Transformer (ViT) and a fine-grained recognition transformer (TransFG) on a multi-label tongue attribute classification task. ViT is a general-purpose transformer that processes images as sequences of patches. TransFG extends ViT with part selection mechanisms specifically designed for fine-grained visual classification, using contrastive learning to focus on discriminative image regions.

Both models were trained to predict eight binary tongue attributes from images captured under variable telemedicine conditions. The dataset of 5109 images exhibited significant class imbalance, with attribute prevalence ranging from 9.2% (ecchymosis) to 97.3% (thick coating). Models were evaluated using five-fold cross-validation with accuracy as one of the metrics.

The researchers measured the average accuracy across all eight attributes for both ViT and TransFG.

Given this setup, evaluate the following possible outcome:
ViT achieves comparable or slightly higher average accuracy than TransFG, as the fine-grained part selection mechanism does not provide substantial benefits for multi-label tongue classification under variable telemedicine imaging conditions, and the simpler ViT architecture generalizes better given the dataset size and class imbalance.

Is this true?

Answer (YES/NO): YES